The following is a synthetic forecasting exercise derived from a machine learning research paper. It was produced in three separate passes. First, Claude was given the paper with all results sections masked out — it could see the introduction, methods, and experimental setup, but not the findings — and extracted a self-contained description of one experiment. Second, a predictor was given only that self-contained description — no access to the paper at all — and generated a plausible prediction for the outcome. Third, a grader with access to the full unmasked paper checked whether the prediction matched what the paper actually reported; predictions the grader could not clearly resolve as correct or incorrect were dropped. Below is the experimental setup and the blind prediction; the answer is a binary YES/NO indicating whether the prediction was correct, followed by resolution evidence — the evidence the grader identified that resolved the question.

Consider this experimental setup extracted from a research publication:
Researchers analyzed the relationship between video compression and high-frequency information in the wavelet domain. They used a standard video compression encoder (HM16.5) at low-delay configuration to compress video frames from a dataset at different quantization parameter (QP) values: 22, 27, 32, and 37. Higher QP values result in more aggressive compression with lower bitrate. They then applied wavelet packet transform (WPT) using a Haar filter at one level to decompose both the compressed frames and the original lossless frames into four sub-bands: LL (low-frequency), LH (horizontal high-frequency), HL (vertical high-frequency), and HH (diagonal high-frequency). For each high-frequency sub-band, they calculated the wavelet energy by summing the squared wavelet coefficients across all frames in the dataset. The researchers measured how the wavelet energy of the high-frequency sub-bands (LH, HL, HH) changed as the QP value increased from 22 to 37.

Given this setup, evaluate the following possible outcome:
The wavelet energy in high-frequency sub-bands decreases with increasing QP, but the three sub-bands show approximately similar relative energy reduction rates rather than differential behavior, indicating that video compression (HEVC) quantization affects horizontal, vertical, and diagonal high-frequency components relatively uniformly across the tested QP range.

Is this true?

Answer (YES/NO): NO